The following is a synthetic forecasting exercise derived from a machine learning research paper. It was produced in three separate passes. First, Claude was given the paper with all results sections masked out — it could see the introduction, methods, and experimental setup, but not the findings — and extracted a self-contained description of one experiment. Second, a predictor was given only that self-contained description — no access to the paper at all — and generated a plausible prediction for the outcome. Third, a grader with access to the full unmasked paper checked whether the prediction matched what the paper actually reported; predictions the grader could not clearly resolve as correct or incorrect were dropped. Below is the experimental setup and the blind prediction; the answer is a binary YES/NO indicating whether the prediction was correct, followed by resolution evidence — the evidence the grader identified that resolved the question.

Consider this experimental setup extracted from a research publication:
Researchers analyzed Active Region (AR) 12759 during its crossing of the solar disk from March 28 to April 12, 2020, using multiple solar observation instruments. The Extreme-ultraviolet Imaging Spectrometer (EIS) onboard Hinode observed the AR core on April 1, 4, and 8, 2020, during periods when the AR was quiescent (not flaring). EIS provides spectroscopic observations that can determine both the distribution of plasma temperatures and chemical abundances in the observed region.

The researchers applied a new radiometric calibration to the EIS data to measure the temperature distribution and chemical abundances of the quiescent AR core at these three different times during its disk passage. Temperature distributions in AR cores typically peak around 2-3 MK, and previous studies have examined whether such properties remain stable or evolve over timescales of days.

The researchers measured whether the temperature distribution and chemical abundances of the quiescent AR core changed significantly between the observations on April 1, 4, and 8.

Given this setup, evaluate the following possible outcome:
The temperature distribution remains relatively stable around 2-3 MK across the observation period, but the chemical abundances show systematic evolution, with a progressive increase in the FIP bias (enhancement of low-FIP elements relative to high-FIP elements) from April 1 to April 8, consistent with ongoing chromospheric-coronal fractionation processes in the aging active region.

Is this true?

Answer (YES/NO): NO